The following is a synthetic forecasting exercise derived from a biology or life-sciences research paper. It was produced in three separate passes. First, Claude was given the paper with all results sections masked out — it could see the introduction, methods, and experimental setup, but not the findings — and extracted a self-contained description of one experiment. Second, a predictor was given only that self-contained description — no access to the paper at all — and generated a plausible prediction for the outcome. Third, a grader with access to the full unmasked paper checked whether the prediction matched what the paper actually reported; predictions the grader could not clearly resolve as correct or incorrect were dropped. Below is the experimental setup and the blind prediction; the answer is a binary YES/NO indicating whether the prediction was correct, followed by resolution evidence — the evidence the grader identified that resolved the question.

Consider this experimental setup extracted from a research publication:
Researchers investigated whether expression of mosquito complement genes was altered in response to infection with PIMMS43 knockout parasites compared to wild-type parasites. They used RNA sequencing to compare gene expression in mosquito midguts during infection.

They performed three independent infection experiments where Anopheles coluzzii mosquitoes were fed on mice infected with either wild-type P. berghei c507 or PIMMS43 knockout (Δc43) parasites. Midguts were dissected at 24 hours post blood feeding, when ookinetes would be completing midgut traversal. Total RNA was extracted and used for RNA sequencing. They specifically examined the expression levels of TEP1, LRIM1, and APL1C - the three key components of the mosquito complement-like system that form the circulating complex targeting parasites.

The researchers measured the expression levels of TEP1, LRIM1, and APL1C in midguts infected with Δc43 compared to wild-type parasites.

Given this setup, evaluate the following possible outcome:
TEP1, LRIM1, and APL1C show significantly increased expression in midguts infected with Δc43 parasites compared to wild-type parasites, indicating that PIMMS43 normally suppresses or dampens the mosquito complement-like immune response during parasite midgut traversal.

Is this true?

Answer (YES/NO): NO